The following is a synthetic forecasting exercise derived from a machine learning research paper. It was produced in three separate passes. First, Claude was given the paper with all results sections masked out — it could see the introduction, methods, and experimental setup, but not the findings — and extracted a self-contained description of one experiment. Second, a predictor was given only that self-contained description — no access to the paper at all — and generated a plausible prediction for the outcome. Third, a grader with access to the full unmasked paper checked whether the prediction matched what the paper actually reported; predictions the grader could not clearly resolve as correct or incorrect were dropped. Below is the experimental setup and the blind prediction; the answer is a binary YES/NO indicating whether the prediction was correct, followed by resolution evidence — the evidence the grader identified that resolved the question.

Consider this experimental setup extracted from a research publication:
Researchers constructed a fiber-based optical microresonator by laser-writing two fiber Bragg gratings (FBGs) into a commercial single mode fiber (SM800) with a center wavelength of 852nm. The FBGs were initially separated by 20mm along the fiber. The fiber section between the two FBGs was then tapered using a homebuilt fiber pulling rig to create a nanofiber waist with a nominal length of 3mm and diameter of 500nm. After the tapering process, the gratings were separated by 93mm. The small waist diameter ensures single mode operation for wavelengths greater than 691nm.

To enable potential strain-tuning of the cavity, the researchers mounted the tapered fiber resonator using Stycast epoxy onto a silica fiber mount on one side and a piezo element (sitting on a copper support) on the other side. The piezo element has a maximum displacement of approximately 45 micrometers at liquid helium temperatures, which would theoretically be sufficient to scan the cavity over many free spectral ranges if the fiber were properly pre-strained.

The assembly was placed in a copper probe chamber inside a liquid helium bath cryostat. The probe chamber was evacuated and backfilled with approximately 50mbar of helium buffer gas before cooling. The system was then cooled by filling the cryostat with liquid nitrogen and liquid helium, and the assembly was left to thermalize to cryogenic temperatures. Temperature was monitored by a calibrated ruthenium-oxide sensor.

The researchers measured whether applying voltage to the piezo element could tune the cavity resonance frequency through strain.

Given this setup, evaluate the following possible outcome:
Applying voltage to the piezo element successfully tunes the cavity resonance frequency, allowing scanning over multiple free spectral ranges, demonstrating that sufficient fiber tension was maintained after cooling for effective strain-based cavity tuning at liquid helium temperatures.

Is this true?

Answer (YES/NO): NO